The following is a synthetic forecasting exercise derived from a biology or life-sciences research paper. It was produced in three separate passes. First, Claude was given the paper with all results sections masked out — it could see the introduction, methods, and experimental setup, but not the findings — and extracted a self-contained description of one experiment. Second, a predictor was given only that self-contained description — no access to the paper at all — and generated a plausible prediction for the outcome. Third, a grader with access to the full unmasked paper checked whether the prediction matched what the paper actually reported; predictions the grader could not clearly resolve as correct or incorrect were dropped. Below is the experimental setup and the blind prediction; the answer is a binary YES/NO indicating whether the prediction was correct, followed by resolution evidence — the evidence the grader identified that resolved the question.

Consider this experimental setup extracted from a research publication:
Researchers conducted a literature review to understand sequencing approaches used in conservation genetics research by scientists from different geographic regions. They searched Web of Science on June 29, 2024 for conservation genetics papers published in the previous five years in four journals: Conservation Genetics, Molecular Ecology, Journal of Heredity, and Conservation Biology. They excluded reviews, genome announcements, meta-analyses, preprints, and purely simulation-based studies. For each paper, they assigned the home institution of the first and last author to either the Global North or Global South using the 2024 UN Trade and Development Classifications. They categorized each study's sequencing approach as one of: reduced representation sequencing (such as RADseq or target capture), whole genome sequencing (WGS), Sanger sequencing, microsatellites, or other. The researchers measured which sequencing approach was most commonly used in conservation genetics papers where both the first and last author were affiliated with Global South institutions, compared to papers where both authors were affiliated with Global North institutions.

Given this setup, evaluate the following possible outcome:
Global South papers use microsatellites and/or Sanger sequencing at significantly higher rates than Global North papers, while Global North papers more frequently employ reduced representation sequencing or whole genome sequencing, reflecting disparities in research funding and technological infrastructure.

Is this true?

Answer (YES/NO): YES